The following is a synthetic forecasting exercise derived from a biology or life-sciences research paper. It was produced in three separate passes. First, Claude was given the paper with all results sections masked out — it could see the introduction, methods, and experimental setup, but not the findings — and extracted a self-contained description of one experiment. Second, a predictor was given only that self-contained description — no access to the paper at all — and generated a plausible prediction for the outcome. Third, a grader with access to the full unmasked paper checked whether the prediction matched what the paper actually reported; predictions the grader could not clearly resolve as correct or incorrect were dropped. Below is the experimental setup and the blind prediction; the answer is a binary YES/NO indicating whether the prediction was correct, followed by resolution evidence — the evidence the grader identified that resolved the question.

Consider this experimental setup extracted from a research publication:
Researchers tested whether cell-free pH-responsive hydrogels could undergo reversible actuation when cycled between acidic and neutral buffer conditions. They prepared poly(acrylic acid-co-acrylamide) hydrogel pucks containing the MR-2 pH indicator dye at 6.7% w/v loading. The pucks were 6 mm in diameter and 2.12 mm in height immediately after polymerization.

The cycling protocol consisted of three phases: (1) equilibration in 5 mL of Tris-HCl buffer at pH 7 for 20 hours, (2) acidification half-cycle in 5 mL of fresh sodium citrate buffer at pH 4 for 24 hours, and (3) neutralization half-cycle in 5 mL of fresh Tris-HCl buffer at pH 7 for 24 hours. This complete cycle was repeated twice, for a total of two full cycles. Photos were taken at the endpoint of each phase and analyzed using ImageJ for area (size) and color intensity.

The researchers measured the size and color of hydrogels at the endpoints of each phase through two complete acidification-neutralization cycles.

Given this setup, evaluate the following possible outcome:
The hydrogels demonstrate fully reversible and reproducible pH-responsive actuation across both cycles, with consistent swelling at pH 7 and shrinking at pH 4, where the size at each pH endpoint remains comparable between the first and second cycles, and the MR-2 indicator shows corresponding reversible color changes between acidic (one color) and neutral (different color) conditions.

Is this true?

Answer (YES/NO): YES